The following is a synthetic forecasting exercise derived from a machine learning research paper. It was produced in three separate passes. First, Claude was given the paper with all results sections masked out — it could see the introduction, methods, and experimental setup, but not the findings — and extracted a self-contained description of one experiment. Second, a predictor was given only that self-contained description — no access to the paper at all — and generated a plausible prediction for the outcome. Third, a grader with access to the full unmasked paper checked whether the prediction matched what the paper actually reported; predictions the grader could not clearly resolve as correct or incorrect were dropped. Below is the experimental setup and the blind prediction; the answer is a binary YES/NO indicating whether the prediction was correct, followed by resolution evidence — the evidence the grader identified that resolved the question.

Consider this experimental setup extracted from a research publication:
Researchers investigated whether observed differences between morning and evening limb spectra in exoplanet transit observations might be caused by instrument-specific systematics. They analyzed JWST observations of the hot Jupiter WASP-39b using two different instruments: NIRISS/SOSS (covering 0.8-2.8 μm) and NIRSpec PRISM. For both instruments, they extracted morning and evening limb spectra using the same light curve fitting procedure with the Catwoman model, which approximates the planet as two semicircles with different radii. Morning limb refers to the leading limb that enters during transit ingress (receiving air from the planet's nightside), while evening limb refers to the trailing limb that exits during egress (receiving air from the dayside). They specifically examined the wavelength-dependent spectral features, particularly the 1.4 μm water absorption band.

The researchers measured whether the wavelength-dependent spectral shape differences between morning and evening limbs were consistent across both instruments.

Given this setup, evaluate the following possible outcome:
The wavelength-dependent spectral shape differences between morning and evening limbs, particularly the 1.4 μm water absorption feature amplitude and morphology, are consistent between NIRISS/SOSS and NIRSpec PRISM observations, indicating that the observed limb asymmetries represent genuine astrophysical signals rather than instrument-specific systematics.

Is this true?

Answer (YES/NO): YES